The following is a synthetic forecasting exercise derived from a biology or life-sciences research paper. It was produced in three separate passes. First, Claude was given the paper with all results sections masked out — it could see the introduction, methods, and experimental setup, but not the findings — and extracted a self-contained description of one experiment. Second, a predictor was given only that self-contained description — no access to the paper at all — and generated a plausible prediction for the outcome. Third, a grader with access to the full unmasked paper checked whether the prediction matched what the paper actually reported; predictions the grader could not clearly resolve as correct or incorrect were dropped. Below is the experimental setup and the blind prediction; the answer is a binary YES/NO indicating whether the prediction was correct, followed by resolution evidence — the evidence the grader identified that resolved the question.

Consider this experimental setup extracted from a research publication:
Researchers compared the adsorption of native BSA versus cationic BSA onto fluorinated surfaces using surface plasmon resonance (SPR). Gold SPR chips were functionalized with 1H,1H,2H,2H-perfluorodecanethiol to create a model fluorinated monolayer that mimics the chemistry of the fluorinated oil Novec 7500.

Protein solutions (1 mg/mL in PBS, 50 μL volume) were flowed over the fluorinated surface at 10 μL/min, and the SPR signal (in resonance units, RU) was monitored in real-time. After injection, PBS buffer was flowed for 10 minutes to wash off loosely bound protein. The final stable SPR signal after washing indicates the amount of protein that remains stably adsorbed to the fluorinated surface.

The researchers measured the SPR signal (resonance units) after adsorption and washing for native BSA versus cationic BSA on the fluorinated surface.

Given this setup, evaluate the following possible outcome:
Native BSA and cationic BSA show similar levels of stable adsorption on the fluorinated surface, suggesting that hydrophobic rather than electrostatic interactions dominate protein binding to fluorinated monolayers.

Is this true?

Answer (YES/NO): NO